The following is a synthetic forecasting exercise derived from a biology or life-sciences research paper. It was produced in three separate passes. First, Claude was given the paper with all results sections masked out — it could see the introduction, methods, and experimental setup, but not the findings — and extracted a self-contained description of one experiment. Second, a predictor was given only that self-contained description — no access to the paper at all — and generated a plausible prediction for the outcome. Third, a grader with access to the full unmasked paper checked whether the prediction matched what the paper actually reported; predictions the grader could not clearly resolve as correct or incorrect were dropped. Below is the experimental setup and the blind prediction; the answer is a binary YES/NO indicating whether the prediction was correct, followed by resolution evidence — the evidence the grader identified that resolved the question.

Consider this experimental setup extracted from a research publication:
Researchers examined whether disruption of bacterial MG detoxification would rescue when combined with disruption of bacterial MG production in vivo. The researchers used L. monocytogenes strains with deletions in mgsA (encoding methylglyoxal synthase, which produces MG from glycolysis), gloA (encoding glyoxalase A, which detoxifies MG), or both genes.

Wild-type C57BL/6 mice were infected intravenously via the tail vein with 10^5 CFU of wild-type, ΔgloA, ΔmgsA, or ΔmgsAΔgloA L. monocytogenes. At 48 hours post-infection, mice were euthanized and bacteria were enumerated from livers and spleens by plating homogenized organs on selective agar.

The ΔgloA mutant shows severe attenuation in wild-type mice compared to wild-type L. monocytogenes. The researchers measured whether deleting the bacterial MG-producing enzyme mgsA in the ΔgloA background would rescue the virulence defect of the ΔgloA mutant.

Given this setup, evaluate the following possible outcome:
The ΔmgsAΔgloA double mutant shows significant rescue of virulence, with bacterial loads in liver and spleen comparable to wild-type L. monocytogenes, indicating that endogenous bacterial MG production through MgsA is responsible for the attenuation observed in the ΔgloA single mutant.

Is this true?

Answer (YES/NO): NO